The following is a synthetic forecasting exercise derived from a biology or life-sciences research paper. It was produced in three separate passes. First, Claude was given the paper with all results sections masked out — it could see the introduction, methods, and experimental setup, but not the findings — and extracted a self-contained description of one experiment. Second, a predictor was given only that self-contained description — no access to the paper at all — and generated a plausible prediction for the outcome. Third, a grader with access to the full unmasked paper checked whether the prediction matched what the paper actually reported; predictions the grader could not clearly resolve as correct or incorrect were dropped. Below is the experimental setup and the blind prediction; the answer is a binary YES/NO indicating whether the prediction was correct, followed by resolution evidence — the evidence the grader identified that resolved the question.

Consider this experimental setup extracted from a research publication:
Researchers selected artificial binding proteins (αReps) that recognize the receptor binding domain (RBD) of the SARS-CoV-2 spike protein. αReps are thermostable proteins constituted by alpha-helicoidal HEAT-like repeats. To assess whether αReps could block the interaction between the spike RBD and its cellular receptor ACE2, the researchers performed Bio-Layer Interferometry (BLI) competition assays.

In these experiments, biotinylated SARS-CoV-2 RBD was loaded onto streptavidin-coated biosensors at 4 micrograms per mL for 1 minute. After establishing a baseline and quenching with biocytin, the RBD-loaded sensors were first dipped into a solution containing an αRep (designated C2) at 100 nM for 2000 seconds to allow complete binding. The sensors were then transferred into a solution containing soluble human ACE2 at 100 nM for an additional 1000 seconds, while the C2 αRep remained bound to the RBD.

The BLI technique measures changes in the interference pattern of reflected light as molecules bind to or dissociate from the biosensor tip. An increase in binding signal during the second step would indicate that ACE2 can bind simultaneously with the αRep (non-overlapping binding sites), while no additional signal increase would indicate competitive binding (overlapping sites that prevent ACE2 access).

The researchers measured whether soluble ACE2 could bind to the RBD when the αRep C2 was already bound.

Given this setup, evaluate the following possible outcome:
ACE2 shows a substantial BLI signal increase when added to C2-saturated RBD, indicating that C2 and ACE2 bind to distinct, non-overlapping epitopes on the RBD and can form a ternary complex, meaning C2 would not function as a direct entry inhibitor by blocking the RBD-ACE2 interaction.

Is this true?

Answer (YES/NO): YES